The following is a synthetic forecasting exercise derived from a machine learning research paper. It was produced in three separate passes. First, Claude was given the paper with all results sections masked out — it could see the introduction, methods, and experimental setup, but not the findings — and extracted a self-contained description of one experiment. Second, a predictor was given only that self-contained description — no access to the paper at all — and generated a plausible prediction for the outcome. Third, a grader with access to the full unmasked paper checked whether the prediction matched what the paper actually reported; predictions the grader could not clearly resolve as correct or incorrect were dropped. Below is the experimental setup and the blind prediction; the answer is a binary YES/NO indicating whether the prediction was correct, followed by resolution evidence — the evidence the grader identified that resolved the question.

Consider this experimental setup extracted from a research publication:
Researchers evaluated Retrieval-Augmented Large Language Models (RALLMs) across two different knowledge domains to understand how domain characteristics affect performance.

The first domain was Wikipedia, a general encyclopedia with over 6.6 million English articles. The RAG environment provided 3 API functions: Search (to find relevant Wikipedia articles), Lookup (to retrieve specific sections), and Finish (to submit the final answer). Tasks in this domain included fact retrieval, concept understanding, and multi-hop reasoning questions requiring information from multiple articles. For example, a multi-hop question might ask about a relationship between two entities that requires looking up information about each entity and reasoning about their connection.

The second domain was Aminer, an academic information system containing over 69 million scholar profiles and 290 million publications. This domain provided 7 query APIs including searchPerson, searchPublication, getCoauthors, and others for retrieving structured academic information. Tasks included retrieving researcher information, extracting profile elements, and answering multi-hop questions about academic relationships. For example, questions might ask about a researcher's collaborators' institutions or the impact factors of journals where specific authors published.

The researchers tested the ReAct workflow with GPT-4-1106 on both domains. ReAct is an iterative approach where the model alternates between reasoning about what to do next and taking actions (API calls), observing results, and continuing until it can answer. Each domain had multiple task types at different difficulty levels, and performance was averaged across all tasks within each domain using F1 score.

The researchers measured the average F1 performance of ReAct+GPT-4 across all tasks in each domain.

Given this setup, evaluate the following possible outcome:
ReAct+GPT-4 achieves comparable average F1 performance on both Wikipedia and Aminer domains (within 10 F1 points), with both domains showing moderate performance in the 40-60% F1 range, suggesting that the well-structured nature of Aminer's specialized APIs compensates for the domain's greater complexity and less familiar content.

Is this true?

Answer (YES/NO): NO